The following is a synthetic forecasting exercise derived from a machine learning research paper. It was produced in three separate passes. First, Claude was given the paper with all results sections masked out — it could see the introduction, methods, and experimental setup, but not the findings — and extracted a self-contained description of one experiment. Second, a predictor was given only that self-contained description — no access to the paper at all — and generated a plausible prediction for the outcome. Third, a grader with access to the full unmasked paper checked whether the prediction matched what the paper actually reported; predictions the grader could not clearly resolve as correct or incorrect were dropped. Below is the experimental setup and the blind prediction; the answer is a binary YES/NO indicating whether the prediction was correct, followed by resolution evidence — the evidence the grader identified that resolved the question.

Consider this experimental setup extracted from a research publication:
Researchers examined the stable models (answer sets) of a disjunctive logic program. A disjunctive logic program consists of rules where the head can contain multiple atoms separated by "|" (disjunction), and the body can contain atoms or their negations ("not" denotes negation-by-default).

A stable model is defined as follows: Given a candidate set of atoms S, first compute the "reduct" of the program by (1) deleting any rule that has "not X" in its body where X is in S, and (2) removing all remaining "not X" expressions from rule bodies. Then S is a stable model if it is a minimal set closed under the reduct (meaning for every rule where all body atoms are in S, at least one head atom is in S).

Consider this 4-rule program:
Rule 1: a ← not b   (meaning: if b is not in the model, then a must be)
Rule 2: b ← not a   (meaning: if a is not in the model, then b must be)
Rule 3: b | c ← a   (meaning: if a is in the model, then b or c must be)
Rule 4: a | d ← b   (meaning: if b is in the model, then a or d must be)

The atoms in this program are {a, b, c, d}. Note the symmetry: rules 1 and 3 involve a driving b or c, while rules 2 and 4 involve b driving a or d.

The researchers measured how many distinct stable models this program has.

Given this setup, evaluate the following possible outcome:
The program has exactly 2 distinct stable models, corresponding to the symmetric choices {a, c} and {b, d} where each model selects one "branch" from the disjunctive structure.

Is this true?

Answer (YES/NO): YES